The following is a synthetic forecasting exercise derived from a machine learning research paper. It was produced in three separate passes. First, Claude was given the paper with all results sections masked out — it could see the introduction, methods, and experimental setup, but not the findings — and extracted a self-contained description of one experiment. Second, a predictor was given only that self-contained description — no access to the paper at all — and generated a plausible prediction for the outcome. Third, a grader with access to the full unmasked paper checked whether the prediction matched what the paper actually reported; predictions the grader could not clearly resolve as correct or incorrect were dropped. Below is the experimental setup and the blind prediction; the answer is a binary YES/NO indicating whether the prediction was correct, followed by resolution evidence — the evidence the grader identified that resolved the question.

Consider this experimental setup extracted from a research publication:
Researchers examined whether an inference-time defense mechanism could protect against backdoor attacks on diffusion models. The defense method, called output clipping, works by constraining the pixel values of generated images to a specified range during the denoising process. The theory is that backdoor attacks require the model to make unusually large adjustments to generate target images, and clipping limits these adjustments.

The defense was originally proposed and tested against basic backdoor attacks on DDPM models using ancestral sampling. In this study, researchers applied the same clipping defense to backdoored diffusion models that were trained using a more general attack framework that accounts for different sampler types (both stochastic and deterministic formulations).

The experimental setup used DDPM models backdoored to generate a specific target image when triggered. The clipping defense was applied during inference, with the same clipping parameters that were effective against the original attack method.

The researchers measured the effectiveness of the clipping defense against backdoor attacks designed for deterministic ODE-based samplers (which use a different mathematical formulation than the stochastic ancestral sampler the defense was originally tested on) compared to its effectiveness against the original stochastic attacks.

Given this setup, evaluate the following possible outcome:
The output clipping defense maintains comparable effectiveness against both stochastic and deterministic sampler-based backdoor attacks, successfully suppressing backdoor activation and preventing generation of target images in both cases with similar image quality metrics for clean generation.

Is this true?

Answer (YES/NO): NO